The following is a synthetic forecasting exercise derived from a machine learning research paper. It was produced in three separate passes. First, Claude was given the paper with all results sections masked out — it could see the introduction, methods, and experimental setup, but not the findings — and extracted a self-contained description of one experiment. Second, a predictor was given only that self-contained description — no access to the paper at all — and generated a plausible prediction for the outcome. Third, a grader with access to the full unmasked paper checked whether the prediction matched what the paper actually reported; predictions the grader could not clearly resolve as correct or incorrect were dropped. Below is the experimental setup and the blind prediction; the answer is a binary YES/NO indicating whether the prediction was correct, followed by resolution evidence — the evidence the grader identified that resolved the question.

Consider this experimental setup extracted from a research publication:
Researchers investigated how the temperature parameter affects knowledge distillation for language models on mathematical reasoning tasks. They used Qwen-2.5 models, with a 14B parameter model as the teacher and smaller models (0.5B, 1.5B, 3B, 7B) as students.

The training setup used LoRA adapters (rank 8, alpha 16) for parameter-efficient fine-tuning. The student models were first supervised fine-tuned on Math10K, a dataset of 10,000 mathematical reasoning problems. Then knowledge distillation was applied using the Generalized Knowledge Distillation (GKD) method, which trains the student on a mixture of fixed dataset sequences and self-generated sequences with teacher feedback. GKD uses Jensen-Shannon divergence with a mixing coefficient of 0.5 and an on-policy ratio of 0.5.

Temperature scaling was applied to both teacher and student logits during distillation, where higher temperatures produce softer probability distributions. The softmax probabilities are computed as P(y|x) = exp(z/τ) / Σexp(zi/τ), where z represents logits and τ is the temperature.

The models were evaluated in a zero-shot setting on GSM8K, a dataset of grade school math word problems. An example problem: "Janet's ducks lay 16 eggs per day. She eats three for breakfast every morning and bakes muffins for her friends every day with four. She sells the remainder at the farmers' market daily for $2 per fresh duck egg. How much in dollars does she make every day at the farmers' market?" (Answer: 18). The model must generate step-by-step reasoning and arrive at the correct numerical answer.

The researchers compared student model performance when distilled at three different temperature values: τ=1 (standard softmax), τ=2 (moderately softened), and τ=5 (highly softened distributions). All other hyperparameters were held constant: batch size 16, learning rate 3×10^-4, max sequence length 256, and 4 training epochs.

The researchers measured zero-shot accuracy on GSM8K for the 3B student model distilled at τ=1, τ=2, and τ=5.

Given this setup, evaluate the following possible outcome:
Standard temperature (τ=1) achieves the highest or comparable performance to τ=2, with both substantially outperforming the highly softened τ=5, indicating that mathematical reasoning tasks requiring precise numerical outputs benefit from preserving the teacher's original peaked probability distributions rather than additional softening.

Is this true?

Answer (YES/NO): NO